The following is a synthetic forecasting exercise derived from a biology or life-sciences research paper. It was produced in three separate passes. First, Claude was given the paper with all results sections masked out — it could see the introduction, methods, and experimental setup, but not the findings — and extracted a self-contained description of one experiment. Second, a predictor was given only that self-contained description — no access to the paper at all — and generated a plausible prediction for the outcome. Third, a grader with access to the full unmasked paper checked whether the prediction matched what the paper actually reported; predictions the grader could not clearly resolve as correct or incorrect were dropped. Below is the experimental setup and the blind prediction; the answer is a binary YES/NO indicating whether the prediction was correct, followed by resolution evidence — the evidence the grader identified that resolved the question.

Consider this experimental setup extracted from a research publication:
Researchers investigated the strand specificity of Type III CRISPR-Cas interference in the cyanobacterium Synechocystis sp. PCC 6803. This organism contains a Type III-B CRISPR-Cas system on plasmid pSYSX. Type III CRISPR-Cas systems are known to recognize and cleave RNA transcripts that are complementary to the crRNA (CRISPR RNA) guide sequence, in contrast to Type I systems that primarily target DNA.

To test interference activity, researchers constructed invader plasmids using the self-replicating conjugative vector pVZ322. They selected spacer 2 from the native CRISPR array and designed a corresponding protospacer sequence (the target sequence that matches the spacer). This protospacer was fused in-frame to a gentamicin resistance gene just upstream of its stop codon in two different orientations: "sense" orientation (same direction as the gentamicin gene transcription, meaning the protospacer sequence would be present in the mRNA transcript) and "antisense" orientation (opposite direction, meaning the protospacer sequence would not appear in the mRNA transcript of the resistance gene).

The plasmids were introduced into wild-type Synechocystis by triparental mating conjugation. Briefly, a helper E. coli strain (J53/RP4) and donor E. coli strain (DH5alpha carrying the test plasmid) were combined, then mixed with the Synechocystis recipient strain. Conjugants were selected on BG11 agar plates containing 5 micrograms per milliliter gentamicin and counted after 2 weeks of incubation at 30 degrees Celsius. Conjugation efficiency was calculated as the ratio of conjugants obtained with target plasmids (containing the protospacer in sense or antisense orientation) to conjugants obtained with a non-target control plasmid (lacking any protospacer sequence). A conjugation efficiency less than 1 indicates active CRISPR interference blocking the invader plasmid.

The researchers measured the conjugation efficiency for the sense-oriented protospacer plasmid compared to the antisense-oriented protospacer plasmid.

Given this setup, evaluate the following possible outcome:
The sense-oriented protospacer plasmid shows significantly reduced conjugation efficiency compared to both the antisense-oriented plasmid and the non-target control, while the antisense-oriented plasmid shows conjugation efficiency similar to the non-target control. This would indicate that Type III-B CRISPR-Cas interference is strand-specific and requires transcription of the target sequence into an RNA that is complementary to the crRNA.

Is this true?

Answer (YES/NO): NO